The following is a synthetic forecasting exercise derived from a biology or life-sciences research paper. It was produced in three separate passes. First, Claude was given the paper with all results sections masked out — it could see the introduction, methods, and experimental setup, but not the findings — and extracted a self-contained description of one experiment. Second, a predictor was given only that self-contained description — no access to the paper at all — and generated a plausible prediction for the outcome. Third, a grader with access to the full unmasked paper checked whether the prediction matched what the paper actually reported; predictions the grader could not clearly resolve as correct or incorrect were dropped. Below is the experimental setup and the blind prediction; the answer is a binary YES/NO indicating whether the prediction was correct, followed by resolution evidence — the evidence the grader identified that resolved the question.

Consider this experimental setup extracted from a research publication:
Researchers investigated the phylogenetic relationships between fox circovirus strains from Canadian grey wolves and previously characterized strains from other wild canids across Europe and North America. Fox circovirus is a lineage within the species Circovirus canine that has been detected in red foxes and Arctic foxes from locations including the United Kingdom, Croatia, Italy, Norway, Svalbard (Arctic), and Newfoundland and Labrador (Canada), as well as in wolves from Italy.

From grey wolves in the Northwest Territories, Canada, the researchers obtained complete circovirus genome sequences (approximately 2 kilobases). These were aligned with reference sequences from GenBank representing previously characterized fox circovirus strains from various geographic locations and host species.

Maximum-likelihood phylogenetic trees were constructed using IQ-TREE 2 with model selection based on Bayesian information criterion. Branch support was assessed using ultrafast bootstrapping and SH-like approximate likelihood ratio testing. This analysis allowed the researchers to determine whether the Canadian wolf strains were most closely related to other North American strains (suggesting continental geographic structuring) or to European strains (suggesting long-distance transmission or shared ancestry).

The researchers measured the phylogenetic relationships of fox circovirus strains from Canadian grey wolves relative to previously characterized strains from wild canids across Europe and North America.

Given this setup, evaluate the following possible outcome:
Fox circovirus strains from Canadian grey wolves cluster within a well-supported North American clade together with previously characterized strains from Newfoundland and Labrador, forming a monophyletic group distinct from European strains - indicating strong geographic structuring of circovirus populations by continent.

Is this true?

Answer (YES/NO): NO